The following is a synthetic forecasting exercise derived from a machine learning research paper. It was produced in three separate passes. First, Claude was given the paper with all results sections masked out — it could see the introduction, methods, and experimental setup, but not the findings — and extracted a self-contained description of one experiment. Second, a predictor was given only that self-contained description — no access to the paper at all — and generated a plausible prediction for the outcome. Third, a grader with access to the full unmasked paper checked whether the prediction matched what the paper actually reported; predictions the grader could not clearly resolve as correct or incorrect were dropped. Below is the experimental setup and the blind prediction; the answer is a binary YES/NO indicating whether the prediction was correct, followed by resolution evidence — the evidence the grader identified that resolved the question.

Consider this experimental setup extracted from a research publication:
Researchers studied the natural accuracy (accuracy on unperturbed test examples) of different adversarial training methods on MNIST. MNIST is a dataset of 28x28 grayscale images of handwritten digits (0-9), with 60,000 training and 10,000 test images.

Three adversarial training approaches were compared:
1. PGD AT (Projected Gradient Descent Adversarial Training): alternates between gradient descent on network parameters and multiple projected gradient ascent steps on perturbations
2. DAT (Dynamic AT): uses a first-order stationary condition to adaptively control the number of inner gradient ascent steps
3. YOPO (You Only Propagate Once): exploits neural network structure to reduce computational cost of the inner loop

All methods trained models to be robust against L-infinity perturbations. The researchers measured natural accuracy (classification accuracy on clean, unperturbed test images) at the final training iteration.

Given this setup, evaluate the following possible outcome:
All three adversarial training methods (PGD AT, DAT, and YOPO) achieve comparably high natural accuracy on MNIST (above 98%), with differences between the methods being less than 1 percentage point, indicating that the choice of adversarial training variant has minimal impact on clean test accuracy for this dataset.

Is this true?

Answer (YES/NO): NO